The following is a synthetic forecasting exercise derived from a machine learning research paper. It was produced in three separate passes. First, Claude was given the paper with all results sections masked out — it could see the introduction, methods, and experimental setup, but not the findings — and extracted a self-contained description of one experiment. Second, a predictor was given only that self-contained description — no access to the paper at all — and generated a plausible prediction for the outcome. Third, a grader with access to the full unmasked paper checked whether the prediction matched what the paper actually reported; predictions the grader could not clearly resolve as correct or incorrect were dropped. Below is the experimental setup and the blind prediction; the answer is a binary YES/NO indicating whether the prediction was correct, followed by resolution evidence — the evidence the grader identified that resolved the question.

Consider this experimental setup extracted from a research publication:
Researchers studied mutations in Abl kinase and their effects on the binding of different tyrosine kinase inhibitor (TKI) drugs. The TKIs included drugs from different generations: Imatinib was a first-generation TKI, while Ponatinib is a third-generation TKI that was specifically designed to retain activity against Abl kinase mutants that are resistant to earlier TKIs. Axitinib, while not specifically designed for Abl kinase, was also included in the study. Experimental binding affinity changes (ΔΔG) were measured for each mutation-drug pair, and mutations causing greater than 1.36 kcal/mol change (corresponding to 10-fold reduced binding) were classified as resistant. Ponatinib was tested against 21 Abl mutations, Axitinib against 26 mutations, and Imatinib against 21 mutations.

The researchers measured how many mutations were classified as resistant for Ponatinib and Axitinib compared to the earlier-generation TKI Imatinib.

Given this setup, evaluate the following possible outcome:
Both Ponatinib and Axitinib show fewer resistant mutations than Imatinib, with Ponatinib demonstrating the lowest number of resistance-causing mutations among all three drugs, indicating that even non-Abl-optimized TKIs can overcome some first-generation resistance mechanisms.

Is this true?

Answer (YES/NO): NO